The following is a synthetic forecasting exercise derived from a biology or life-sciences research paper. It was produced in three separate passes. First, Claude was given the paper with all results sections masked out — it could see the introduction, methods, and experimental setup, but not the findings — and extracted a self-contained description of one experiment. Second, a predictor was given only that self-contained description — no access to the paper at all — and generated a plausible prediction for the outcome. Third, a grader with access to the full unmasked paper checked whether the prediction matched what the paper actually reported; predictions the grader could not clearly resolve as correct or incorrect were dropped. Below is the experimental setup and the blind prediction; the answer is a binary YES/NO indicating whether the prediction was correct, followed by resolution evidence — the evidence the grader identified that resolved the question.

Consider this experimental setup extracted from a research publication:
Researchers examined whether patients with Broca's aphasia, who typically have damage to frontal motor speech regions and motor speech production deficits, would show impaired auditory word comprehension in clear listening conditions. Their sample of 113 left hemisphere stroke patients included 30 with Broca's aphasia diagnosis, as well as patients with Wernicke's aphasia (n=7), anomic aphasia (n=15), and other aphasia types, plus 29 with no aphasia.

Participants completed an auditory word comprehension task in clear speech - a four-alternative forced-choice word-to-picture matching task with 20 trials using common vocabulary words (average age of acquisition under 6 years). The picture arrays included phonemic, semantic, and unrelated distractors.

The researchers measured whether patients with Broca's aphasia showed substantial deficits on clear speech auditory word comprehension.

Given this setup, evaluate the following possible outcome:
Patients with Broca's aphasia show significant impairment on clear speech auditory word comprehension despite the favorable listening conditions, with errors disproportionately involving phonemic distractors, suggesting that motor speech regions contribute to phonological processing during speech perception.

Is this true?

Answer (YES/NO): NO